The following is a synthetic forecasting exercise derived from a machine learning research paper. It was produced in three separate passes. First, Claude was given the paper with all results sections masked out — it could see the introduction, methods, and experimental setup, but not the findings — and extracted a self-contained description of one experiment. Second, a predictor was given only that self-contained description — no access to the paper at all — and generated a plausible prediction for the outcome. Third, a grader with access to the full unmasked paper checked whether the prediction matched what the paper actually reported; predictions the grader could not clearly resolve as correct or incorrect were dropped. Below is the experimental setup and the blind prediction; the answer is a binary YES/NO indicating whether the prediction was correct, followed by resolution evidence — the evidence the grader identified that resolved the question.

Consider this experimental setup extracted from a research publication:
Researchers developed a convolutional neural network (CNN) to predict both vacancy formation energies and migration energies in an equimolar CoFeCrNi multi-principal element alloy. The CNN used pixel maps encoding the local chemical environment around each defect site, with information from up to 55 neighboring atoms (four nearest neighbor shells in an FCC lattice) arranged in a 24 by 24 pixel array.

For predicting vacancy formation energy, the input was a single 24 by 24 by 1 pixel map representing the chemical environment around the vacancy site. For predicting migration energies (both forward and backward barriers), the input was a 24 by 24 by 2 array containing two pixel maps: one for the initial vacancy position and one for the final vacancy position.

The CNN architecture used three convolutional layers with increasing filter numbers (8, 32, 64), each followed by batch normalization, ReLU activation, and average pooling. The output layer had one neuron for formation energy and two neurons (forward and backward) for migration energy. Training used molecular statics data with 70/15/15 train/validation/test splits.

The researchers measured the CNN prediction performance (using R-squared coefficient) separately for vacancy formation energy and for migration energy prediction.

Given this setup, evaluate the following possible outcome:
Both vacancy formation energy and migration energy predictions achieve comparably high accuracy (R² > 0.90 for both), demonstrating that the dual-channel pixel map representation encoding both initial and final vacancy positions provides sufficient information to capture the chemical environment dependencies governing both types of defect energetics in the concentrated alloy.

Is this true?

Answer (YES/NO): NO